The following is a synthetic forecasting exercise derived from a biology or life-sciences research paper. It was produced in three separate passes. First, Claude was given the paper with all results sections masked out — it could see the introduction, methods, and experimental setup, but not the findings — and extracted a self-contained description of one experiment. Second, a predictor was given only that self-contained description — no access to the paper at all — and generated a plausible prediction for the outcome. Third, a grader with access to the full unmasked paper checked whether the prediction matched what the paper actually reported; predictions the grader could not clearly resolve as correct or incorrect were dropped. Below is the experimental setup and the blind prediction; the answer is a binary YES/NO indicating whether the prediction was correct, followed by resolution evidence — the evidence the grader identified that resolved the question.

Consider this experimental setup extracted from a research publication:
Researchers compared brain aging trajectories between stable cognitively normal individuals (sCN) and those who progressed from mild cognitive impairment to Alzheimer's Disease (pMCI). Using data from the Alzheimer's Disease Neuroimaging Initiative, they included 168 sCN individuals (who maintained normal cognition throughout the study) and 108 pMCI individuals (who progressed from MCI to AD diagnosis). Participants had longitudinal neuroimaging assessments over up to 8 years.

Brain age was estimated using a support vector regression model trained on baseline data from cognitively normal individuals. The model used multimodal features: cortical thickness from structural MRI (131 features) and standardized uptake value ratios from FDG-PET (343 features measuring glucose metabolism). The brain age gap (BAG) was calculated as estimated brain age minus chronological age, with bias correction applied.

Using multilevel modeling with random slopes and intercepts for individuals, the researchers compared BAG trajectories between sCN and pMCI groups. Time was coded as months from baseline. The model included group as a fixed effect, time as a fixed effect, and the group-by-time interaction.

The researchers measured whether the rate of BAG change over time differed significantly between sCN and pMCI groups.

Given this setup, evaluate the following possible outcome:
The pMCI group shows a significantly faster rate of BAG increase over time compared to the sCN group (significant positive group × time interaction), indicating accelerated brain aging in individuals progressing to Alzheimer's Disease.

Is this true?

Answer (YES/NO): YES